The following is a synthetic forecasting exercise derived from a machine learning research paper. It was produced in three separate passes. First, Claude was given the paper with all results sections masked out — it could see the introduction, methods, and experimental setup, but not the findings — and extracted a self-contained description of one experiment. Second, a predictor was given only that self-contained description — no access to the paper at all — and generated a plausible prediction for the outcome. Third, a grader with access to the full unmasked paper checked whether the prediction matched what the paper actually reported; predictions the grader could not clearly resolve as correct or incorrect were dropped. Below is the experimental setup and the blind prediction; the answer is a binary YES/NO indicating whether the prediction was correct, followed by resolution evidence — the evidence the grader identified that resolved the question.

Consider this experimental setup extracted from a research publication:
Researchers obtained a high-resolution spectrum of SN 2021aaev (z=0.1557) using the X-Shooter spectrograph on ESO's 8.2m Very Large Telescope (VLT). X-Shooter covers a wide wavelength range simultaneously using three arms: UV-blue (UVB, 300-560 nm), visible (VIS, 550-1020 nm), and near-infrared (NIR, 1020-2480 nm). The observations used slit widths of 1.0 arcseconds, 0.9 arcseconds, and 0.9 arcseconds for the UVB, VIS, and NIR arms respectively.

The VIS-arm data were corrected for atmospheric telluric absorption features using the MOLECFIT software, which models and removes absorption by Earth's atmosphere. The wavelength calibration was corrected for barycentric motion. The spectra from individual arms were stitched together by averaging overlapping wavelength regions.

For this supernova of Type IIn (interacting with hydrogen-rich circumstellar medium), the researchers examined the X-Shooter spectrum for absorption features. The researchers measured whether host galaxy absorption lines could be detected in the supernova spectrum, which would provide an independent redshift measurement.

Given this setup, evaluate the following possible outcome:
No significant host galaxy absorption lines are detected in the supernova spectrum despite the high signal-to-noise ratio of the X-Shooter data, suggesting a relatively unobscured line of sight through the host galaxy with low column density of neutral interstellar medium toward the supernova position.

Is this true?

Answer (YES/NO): NO